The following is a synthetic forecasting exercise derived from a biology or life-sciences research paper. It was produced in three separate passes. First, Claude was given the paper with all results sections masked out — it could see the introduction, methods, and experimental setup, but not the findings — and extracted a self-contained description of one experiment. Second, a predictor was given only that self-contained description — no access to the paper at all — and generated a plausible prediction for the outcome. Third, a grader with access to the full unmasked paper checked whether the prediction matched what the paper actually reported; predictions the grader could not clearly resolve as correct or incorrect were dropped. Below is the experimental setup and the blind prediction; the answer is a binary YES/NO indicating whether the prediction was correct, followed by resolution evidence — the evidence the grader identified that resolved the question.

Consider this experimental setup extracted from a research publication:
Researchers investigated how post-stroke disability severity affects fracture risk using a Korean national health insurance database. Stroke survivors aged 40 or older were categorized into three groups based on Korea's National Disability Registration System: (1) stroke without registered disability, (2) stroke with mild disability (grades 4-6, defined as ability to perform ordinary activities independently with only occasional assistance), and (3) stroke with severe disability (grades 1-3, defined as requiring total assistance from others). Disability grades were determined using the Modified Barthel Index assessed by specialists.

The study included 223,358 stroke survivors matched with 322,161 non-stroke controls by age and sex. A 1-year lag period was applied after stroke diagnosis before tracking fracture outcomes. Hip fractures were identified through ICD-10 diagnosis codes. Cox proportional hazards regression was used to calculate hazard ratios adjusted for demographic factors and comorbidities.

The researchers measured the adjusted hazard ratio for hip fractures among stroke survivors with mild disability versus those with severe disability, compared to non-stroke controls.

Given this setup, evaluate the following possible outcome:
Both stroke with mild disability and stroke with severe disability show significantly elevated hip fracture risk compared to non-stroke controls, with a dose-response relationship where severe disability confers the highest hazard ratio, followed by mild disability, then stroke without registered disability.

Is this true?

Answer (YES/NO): YES